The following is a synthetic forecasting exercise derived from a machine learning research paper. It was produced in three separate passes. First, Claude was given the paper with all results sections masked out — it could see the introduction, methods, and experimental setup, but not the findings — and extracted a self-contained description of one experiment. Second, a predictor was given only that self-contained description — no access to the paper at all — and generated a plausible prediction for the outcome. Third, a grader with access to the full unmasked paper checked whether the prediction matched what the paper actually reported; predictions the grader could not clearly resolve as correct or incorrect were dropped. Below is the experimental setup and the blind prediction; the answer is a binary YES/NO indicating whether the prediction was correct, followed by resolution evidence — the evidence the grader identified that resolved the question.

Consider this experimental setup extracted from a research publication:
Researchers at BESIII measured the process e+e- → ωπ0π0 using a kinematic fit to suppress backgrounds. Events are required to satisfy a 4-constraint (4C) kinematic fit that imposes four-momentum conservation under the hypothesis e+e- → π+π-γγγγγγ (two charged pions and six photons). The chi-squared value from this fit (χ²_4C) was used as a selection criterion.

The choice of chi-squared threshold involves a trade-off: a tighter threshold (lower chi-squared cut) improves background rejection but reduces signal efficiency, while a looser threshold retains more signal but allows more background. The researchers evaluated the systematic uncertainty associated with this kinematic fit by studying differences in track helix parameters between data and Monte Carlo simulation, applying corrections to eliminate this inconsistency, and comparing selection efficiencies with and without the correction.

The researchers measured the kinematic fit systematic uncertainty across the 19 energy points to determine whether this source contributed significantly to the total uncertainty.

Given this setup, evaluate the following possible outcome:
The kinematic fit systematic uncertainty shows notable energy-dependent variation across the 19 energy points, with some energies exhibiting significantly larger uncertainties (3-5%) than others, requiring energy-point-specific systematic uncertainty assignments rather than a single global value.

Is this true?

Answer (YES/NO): NO